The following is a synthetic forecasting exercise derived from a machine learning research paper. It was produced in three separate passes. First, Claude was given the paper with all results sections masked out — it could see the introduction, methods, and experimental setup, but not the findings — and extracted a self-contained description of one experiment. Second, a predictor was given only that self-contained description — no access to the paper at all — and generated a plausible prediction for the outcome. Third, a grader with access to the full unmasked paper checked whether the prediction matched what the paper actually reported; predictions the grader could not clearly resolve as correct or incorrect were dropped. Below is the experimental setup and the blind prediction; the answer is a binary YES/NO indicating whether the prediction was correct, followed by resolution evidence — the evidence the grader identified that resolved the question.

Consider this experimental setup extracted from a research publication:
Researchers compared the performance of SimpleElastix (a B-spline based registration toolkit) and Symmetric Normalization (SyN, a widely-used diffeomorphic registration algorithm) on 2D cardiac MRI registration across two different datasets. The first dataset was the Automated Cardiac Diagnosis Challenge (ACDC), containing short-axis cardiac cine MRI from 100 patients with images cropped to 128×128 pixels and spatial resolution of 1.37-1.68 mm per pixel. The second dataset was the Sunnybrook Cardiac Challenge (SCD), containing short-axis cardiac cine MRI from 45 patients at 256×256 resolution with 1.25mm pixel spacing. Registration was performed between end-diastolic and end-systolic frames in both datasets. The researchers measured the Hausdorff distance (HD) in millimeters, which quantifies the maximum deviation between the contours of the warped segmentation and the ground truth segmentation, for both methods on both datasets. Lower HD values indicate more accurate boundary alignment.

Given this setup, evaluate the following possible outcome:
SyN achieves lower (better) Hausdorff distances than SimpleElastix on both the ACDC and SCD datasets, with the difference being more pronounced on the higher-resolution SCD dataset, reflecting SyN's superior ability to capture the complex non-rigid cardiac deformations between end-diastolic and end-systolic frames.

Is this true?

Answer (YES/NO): NO